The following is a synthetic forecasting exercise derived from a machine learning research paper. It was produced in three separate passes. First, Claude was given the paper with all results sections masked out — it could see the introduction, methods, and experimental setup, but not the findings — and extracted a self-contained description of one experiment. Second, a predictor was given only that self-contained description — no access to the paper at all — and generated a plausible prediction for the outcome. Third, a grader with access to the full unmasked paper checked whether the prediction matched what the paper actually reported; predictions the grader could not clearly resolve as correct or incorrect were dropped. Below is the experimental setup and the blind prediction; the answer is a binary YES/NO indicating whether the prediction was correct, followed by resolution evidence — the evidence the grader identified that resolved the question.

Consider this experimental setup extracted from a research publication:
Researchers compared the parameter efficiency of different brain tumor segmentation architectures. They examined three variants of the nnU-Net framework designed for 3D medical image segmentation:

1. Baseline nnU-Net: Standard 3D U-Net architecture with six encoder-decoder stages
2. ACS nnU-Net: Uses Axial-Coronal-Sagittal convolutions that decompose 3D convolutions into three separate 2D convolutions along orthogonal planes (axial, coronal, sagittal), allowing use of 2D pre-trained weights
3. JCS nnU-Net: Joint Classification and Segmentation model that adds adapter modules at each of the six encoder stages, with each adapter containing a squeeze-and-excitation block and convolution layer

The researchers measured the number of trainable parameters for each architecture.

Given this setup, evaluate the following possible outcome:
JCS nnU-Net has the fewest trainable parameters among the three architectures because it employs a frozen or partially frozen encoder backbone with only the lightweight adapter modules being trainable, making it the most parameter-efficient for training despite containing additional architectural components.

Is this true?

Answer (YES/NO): NO